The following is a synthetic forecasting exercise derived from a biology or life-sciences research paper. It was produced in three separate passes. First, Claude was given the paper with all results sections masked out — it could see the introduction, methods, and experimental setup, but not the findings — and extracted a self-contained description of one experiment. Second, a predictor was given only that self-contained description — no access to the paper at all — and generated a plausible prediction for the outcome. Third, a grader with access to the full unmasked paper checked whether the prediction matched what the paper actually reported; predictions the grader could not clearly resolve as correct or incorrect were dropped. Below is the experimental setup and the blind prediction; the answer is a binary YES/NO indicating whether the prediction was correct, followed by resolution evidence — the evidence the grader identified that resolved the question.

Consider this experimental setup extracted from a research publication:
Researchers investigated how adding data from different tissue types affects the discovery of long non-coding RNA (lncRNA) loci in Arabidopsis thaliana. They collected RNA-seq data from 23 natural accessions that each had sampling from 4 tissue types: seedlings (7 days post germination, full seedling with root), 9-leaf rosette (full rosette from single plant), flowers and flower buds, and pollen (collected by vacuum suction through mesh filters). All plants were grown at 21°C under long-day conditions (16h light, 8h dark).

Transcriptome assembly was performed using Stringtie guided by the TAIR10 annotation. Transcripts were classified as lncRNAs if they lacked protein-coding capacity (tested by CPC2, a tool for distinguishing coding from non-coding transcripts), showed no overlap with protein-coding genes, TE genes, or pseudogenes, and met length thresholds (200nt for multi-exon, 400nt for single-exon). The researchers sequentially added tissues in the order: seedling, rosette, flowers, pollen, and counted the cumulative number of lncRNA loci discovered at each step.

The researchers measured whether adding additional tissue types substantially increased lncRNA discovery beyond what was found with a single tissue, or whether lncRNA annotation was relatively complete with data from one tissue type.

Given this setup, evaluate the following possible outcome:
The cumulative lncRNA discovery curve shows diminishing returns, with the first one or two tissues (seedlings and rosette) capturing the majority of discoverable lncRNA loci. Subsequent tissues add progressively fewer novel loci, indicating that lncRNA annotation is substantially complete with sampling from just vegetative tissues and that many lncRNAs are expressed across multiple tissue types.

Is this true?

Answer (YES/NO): NO